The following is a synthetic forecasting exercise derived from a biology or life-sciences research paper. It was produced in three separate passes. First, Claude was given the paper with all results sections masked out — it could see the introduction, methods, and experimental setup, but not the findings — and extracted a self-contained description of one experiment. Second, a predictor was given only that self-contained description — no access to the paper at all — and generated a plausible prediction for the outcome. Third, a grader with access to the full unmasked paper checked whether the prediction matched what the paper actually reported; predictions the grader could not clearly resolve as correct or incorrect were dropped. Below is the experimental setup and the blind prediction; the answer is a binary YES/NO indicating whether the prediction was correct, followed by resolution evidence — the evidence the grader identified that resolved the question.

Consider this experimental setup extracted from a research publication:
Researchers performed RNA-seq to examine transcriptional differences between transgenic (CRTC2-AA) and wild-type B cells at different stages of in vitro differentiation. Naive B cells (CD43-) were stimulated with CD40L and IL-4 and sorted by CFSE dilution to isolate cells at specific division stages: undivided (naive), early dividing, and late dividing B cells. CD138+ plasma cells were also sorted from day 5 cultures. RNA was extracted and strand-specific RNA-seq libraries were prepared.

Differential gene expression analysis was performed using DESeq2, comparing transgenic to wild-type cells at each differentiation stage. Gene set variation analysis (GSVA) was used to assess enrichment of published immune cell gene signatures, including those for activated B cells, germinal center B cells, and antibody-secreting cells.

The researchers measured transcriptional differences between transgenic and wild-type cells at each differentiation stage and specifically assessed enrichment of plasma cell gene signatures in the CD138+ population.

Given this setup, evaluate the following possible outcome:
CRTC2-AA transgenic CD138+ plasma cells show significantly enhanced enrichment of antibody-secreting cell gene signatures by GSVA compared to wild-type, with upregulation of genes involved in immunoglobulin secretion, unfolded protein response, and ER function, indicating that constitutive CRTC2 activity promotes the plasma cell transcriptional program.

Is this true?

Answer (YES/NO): NO